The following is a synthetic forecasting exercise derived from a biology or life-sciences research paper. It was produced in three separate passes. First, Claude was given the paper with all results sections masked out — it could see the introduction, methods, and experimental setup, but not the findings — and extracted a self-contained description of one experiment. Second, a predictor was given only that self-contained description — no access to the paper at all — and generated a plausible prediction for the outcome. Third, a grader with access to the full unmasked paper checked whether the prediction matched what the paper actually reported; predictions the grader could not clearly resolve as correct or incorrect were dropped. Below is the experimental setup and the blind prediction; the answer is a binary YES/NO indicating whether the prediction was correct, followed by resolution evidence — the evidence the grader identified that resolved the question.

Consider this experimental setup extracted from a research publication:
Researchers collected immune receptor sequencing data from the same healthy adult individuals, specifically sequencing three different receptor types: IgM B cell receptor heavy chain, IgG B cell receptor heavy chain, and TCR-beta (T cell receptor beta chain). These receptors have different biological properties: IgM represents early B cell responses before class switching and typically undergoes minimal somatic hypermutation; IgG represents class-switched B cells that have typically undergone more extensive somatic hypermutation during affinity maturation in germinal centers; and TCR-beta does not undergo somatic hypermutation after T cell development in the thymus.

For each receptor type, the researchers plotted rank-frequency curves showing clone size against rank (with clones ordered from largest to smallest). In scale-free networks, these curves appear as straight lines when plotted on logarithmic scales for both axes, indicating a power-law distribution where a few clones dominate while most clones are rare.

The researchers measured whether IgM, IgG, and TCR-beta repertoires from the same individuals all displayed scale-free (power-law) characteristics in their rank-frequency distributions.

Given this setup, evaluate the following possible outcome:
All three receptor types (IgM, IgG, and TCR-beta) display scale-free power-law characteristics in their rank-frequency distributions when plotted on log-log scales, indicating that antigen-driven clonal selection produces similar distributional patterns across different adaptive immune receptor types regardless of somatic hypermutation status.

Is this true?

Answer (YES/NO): YES